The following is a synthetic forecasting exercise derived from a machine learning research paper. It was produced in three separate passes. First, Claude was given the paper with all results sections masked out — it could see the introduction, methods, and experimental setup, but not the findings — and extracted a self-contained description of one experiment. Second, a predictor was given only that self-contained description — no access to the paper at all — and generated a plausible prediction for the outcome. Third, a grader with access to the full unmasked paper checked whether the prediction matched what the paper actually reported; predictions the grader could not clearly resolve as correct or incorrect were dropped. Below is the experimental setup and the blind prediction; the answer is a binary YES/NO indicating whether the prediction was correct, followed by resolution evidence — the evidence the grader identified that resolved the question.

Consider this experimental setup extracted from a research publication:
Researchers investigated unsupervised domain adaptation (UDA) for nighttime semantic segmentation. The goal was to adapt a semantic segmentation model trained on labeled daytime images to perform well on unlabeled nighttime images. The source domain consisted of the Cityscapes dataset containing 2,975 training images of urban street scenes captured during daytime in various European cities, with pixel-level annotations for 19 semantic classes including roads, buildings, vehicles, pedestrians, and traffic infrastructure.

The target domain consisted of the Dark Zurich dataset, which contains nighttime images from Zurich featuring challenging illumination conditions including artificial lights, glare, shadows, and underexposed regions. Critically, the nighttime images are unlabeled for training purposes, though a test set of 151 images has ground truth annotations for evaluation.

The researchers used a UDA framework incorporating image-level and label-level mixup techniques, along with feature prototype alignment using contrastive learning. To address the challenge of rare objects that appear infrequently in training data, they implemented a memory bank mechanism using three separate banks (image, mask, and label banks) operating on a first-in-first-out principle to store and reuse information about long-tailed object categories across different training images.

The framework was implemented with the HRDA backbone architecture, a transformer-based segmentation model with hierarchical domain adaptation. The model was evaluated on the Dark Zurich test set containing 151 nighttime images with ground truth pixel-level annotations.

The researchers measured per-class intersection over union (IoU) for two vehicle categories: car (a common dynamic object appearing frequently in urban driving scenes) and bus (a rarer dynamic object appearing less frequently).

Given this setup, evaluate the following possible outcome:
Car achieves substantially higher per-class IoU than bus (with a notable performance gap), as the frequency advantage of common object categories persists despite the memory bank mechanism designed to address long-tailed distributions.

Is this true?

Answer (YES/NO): YES